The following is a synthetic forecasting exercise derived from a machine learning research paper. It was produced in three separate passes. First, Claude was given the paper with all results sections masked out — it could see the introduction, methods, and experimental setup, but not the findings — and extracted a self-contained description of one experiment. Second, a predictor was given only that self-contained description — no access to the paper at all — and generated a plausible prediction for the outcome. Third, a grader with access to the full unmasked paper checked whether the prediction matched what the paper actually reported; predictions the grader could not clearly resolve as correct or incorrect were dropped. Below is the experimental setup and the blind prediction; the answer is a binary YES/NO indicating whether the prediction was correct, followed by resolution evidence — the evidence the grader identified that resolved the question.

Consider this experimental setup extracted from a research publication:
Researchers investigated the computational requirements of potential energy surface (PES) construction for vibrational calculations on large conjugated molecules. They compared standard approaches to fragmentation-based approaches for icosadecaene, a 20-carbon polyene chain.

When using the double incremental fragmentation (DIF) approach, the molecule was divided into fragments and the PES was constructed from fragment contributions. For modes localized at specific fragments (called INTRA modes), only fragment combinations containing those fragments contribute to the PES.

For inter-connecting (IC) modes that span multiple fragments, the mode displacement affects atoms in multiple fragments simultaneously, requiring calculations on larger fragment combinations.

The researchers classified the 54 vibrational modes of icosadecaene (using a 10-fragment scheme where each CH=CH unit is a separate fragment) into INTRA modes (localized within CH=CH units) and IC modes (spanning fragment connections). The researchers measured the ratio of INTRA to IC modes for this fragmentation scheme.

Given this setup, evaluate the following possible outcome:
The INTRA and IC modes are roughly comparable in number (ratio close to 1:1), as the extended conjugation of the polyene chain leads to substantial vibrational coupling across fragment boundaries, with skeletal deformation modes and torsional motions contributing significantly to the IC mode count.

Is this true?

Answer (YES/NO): NO